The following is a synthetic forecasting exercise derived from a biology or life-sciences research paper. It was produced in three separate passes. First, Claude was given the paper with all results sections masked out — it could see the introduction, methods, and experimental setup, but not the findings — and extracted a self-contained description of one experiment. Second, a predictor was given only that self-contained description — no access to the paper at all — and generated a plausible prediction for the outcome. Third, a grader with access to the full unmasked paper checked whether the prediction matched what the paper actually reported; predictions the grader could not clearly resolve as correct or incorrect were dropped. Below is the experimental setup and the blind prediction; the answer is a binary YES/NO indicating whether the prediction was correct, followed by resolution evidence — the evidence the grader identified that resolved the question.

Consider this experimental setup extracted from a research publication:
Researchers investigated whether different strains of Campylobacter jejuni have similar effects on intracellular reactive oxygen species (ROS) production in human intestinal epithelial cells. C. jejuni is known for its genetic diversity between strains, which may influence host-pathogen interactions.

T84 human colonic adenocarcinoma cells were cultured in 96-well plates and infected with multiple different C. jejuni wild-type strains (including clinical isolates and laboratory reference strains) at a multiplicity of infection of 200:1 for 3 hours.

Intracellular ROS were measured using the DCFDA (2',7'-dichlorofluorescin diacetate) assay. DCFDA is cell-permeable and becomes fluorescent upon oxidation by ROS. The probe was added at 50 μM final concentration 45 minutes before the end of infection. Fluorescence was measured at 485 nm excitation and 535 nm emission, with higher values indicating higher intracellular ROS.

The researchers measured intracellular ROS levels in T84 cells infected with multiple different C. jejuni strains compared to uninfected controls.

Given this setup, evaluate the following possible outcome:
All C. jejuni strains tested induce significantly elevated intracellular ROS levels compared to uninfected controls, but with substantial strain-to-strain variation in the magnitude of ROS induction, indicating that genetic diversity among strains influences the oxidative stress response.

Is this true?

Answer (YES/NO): NO